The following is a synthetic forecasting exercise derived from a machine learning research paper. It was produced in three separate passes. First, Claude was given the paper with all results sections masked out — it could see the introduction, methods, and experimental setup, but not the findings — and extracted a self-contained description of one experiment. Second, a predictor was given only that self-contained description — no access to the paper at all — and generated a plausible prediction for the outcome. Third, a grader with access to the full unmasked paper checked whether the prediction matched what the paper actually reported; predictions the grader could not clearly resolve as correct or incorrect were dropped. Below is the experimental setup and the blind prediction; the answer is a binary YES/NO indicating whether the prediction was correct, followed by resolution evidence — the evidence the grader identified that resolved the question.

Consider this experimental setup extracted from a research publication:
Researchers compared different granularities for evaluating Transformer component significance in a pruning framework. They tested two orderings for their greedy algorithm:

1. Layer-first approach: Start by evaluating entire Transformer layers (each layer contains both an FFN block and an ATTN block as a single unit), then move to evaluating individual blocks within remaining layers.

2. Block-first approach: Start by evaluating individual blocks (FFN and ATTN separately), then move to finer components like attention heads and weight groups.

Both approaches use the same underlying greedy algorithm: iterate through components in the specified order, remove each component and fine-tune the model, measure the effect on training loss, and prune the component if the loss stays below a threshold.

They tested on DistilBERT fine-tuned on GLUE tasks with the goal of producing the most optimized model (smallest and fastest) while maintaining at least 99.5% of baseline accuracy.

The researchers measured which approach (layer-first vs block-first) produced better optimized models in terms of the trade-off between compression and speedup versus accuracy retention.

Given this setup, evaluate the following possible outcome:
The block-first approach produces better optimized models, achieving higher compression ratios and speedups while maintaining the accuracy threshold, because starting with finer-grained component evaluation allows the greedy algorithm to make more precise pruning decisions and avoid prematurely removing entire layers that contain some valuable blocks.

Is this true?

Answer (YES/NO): YES